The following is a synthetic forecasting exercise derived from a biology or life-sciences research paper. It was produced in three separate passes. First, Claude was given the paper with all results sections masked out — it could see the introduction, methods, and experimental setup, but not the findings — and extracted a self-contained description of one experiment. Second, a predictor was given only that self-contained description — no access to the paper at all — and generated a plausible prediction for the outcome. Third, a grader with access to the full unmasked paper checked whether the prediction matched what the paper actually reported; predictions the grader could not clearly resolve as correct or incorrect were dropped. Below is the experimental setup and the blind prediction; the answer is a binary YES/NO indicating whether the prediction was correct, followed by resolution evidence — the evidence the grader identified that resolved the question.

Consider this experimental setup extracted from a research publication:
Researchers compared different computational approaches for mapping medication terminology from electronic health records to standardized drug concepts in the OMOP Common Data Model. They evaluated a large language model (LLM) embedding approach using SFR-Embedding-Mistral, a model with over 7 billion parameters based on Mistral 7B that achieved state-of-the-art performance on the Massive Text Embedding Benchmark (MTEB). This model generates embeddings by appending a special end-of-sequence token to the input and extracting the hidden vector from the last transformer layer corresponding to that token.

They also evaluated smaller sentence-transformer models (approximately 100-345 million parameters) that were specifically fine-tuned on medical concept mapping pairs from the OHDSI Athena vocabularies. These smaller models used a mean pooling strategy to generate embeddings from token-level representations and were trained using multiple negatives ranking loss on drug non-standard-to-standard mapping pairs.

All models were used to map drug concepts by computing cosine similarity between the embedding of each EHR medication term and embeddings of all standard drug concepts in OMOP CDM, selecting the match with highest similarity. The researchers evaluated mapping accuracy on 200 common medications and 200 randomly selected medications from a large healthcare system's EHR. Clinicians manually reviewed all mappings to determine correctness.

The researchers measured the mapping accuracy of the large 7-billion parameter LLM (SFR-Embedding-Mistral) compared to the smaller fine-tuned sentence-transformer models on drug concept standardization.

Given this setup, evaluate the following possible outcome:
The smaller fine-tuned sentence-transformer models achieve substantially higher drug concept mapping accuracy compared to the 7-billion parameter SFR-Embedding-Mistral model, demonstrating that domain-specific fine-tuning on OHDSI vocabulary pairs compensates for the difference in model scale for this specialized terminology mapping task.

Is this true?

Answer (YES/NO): YES